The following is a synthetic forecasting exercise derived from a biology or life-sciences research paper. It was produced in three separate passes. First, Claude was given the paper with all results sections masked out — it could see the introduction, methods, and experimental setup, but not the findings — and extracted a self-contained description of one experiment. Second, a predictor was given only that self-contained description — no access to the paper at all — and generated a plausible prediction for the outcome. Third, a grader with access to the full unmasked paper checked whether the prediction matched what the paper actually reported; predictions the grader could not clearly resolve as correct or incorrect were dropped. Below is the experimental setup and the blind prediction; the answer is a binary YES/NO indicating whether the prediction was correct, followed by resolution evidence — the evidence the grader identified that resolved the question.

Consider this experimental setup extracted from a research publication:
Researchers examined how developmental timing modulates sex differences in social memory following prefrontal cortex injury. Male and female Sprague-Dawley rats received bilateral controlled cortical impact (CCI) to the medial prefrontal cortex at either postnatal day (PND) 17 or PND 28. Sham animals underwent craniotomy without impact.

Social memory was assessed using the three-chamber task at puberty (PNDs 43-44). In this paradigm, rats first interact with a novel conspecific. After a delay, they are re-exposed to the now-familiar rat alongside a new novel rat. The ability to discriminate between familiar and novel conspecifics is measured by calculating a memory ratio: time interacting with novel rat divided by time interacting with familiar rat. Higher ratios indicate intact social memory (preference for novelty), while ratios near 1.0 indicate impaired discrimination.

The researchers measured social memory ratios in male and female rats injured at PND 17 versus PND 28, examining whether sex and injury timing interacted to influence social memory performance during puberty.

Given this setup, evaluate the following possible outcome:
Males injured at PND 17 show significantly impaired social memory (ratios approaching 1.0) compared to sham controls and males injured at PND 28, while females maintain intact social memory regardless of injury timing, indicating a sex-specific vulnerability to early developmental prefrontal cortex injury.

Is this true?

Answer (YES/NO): NO